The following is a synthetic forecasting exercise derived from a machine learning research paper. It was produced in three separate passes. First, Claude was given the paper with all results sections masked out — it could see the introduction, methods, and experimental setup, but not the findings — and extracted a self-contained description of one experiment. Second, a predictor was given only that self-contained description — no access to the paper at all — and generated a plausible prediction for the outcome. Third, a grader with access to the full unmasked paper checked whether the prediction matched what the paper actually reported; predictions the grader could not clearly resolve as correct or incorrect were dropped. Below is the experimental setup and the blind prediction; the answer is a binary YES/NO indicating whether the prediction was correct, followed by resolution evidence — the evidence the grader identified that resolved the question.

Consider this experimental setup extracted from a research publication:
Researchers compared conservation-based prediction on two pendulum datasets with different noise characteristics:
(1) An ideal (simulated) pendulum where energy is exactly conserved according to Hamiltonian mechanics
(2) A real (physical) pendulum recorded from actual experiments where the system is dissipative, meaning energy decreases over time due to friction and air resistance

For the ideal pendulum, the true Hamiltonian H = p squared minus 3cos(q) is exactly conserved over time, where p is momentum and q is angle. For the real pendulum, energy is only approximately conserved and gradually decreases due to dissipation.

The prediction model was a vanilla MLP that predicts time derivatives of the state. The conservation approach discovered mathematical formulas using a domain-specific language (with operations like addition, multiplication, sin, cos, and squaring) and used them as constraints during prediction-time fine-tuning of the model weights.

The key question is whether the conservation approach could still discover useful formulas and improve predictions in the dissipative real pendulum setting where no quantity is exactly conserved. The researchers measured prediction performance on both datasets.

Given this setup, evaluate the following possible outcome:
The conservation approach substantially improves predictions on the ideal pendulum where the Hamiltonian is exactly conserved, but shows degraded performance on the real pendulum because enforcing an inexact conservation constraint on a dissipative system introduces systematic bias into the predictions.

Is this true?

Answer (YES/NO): NO